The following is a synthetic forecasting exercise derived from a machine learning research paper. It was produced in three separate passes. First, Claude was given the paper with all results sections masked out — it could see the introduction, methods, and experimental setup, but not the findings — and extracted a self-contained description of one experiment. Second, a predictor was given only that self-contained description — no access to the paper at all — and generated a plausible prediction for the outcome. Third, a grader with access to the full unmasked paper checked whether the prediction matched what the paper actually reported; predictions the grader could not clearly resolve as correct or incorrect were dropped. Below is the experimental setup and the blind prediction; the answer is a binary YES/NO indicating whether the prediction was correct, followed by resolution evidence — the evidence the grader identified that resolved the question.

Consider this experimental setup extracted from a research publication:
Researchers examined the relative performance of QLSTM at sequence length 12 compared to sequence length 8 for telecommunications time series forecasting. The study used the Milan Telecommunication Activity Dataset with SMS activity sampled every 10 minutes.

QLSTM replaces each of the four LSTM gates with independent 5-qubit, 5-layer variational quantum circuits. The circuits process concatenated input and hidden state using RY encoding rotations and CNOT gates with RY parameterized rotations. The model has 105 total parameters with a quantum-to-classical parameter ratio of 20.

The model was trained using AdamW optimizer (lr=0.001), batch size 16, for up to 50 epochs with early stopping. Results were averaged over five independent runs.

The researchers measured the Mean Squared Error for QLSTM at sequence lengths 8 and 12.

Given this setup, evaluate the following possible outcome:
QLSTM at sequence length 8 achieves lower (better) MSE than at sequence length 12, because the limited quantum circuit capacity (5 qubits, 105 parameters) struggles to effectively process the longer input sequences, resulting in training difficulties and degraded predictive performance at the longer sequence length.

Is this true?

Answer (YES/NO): YES